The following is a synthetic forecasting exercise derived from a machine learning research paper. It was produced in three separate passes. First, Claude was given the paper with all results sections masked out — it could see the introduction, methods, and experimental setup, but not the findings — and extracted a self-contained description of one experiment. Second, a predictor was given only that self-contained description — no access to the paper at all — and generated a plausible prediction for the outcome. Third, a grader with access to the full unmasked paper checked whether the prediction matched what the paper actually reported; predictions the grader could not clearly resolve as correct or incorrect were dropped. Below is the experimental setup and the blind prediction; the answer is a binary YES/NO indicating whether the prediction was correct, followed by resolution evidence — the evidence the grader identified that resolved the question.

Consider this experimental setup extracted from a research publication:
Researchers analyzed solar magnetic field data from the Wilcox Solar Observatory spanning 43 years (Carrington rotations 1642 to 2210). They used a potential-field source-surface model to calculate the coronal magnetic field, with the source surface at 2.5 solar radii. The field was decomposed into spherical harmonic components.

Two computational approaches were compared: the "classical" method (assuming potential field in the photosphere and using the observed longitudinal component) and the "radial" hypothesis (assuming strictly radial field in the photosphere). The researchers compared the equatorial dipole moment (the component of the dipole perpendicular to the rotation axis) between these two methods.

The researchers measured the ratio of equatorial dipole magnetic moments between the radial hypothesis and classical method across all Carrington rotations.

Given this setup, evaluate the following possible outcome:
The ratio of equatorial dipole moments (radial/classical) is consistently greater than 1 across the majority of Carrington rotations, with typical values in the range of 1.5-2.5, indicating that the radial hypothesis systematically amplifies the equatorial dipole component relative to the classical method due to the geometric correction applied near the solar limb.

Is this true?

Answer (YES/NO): YES